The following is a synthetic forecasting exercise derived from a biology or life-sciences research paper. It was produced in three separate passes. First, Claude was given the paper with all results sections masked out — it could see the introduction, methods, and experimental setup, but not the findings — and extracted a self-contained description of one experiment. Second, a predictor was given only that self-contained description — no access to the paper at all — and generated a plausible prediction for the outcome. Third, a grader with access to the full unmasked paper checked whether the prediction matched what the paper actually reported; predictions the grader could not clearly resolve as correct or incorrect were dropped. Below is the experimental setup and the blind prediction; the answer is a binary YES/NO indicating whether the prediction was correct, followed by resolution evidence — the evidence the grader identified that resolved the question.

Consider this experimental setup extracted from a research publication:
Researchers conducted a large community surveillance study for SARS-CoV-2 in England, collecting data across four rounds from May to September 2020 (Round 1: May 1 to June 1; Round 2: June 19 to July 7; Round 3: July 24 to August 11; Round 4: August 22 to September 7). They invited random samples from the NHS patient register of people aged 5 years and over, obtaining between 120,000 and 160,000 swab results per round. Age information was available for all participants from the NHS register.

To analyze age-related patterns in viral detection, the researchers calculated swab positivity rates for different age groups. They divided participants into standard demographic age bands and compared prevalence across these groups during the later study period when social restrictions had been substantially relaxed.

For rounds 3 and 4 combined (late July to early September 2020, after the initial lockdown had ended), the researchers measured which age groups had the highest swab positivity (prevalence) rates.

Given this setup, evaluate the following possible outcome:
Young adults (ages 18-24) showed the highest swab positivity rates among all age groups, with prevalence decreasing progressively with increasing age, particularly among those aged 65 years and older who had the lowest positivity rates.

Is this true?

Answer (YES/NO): YES